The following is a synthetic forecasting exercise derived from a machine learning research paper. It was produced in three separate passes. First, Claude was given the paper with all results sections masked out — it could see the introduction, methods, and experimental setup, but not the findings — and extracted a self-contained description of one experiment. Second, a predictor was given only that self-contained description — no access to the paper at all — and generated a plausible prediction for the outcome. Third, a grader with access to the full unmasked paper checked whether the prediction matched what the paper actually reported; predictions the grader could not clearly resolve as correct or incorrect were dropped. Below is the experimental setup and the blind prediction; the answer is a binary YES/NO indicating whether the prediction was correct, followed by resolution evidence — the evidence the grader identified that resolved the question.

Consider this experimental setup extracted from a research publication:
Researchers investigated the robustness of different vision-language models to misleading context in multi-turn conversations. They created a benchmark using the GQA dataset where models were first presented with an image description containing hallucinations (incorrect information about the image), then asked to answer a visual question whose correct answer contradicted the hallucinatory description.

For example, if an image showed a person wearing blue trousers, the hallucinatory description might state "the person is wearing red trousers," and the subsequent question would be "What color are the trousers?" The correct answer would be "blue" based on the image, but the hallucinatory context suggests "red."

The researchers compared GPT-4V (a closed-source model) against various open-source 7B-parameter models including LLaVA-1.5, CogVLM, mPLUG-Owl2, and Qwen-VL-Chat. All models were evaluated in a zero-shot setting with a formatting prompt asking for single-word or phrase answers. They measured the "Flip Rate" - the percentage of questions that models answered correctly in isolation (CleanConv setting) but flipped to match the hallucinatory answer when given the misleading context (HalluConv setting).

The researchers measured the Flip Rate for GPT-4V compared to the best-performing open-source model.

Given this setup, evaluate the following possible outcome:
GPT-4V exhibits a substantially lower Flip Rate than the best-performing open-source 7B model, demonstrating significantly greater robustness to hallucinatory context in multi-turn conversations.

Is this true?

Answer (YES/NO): YES